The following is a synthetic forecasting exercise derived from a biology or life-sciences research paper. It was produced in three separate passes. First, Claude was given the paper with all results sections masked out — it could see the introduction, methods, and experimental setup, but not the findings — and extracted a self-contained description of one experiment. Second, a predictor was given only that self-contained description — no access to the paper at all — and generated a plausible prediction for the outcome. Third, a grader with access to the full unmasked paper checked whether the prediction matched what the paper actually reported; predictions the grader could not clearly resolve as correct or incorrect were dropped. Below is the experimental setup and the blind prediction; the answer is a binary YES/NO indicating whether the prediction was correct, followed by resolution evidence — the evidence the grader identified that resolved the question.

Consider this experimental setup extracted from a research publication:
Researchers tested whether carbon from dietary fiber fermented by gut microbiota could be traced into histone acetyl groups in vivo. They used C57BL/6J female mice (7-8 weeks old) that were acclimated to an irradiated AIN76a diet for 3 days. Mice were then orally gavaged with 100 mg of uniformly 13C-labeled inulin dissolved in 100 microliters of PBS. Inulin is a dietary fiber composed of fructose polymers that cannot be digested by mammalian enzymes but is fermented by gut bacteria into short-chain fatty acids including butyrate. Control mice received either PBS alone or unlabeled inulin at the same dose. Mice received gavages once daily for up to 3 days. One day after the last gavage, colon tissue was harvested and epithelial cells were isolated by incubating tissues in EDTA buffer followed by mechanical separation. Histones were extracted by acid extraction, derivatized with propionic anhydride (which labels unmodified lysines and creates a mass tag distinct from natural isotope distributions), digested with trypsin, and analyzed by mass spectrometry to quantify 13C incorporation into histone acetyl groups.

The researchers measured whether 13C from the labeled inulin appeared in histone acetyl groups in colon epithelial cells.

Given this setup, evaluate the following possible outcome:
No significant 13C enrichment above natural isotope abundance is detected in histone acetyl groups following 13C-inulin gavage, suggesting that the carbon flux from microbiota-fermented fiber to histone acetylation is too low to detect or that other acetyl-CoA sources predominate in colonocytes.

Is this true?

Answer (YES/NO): NO